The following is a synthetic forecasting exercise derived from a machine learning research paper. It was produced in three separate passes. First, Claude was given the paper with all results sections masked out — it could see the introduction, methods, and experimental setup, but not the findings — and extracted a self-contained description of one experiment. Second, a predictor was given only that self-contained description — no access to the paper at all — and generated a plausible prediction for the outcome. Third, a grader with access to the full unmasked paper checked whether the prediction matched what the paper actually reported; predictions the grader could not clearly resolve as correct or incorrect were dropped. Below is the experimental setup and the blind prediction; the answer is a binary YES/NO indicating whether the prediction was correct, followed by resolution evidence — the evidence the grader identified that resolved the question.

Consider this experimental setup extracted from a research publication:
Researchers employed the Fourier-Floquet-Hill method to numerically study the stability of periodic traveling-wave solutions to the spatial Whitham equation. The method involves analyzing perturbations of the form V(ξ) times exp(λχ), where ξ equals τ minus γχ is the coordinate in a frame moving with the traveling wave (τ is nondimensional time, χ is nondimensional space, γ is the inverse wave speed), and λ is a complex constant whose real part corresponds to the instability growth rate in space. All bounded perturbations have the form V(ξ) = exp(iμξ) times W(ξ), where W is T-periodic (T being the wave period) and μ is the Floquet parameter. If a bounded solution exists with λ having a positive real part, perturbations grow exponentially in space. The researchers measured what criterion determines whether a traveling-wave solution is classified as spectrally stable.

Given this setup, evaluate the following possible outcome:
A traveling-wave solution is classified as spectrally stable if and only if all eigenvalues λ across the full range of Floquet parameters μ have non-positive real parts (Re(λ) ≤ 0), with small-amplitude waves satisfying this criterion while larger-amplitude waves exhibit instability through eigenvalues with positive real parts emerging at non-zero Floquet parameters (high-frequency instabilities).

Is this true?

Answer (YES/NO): YES